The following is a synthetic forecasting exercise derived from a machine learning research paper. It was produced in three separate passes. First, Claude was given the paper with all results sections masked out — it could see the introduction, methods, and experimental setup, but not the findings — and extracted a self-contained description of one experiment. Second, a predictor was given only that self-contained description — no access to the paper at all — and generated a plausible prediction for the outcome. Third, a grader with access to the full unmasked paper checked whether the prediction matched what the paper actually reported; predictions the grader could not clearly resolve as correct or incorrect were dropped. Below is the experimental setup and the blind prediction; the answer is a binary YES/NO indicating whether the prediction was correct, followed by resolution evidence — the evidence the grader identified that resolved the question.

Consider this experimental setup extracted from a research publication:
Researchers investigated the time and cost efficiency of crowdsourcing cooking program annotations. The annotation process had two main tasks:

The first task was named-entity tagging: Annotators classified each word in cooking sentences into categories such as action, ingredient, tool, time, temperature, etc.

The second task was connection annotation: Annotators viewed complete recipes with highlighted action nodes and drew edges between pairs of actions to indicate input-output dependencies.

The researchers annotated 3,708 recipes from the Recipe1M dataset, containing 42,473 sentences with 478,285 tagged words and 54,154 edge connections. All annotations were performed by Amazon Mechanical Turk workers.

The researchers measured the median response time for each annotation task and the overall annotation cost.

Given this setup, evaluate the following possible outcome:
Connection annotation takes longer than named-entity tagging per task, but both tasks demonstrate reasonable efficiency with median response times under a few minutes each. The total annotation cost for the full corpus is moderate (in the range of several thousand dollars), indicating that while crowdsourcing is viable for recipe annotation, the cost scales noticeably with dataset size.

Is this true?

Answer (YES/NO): NO